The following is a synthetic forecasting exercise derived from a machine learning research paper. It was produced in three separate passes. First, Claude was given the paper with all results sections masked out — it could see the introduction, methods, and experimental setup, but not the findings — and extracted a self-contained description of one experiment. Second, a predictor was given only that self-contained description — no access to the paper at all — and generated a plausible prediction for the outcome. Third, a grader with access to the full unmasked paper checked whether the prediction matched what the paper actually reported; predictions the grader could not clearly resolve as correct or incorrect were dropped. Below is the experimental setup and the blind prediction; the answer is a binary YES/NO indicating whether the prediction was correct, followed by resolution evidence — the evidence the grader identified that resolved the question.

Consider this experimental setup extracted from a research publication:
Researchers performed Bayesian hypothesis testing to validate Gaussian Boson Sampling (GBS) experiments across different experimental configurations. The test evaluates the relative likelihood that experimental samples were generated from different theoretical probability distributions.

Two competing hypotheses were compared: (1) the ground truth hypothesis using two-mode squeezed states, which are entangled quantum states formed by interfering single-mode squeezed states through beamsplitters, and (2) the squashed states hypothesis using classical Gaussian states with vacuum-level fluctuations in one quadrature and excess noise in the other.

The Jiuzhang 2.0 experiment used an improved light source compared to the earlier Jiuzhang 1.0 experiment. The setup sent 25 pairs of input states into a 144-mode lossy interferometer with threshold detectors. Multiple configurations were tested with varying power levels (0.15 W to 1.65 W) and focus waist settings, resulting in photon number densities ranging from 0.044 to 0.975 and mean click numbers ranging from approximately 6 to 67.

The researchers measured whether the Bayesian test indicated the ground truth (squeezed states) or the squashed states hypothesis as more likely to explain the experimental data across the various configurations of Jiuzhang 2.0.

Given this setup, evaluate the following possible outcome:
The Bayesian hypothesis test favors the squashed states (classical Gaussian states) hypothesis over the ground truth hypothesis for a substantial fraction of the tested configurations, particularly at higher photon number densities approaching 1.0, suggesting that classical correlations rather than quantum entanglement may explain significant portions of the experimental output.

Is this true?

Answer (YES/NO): NO